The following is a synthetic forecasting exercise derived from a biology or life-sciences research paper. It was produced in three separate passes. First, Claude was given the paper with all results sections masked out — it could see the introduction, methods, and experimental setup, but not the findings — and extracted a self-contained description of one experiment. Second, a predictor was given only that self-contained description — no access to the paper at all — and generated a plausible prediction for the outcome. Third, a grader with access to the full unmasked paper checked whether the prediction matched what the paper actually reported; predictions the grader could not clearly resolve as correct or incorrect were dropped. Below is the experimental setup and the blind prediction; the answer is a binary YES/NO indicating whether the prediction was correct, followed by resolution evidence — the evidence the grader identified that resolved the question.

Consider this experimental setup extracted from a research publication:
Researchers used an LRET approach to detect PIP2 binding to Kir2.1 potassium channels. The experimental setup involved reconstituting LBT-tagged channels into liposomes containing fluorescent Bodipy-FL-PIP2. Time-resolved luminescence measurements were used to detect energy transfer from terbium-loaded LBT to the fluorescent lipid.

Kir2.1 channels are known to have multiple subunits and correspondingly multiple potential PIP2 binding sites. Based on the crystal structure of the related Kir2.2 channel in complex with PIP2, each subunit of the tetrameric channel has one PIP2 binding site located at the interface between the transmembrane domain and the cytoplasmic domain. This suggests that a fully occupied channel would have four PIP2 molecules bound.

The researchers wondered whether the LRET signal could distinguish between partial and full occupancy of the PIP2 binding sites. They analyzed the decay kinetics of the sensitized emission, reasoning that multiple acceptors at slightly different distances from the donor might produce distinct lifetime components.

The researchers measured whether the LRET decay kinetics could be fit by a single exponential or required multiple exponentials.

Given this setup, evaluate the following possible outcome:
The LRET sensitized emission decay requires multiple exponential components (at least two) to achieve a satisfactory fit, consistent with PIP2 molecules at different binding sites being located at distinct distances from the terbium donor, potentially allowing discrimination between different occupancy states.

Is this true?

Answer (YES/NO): NO